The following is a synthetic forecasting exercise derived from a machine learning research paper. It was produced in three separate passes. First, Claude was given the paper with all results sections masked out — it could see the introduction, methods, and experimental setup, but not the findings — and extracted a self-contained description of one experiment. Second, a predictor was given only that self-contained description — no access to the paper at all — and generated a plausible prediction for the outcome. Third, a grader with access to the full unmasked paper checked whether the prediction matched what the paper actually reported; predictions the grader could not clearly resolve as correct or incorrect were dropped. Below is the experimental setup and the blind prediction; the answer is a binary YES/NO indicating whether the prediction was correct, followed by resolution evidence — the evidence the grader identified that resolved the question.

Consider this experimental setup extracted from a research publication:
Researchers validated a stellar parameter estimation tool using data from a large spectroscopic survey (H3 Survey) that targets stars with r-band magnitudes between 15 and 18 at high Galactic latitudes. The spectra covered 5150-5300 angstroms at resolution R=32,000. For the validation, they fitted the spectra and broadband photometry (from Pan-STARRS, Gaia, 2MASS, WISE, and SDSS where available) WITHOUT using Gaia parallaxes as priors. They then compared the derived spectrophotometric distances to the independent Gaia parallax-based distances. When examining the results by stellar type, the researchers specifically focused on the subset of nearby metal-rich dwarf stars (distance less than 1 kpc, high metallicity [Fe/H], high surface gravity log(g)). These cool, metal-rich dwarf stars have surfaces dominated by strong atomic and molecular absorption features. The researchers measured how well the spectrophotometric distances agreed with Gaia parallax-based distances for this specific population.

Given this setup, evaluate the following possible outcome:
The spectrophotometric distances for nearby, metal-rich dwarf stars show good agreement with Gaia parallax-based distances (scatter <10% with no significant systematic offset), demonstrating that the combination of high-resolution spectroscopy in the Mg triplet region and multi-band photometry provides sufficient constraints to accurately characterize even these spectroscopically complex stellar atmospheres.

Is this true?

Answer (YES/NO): NO